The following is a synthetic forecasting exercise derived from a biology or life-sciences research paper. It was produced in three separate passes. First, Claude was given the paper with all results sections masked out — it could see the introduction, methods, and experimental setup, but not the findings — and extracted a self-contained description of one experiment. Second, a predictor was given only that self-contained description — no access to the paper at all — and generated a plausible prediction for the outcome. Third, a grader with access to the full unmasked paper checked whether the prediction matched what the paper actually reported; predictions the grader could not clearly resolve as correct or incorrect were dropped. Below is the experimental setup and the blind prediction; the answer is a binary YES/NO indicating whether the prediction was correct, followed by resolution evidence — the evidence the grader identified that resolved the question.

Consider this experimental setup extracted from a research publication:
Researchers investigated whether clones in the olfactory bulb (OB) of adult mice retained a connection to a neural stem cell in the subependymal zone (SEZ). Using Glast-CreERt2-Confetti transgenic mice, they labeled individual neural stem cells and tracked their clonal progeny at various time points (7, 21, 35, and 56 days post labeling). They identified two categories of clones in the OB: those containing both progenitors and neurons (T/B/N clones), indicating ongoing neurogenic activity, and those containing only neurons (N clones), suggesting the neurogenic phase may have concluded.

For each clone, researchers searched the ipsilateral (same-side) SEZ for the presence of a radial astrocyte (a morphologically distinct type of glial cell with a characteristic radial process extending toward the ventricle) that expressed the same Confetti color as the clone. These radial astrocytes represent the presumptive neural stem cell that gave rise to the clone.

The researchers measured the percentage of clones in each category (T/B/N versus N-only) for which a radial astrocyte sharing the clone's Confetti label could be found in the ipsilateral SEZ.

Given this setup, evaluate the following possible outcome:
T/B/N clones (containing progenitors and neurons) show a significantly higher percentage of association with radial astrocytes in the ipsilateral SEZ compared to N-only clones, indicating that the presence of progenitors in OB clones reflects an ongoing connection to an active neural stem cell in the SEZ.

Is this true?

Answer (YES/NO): YES